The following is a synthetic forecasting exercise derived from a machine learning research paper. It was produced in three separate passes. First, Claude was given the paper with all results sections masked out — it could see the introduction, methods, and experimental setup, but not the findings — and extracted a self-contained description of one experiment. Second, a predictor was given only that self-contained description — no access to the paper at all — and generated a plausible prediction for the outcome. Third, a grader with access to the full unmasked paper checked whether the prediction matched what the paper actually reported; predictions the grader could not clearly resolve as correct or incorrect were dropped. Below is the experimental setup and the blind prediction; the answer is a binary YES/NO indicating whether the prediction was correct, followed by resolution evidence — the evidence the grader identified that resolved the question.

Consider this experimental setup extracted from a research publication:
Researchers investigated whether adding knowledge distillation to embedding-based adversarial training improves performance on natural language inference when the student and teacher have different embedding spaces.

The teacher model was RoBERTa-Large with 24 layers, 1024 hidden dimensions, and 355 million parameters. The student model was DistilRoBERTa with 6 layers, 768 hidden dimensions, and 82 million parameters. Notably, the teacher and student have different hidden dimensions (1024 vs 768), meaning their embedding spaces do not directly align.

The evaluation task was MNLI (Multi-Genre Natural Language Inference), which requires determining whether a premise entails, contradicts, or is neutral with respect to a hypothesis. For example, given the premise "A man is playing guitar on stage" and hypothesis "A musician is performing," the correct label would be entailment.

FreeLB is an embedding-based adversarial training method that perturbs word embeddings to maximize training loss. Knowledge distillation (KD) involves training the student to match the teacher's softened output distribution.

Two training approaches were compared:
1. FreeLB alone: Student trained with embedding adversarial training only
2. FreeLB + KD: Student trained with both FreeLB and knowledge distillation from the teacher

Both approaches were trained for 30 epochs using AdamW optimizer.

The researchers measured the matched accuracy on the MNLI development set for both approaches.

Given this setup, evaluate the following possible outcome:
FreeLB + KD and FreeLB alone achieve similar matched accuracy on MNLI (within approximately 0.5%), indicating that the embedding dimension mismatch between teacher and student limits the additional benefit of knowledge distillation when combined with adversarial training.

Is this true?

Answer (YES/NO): YES